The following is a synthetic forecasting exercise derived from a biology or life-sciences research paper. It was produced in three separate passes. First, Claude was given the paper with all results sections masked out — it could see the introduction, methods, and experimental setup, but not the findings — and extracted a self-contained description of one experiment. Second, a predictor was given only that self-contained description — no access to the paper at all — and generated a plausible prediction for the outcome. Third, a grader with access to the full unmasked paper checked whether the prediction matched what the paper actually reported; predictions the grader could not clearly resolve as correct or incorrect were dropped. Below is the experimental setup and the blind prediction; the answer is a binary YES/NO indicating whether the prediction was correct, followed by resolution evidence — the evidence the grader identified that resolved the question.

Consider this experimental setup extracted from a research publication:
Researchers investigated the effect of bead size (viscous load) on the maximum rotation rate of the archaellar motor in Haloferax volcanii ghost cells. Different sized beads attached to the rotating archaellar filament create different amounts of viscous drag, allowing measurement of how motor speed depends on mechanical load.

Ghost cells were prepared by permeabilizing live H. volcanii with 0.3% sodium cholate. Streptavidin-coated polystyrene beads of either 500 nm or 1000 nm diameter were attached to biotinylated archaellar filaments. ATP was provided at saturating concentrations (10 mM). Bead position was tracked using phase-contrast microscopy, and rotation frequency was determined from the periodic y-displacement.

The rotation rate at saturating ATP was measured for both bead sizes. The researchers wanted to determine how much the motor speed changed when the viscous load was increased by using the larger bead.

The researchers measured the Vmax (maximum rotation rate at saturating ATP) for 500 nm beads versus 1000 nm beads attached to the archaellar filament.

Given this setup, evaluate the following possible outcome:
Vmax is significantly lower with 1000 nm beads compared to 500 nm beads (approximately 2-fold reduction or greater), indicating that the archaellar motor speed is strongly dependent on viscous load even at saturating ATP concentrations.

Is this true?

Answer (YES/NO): YES